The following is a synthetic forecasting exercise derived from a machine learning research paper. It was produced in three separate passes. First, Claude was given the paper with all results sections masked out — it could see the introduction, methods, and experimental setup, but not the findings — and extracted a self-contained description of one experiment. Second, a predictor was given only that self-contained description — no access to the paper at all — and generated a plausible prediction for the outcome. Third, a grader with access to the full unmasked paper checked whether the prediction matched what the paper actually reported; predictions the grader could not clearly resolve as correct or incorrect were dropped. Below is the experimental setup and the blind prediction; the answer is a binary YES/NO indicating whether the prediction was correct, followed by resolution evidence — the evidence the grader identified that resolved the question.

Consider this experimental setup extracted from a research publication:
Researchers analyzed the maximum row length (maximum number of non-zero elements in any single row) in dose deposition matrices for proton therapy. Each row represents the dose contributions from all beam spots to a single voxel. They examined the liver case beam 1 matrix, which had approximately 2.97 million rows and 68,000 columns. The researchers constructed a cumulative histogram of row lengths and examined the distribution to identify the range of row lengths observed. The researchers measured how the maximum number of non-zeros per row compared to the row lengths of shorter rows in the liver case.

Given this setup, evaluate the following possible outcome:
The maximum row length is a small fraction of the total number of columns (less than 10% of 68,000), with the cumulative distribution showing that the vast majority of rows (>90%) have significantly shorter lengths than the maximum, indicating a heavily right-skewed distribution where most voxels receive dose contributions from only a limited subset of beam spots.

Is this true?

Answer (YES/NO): NO